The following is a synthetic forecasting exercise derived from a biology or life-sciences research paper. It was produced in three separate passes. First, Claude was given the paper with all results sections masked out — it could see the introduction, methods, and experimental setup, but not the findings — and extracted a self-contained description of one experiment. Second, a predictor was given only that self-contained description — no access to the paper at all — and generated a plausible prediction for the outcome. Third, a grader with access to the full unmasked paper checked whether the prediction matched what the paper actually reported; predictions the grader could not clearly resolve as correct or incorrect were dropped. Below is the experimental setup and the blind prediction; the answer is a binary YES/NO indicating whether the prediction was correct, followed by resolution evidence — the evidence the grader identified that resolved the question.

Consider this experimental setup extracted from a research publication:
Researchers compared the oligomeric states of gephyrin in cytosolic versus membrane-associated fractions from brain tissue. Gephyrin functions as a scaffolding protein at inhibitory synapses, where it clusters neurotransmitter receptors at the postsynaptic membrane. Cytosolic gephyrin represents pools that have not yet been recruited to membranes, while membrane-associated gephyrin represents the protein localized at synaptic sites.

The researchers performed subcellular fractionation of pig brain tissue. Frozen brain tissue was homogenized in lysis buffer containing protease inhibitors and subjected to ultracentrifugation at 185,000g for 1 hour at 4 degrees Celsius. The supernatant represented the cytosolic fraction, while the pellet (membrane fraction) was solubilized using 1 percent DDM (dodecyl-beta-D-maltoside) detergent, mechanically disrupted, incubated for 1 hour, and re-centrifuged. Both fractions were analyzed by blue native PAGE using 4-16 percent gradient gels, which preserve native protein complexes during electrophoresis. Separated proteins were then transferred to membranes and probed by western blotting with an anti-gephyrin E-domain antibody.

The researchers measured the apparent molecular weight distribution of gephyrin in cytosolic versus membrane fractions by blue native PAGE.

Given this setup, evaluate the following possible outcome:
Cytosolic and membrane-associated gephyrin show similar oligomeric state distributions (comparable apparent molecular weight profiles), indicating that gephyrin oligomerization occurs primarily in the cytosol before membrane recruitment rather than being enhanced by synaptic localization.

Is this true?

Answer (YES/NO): NO